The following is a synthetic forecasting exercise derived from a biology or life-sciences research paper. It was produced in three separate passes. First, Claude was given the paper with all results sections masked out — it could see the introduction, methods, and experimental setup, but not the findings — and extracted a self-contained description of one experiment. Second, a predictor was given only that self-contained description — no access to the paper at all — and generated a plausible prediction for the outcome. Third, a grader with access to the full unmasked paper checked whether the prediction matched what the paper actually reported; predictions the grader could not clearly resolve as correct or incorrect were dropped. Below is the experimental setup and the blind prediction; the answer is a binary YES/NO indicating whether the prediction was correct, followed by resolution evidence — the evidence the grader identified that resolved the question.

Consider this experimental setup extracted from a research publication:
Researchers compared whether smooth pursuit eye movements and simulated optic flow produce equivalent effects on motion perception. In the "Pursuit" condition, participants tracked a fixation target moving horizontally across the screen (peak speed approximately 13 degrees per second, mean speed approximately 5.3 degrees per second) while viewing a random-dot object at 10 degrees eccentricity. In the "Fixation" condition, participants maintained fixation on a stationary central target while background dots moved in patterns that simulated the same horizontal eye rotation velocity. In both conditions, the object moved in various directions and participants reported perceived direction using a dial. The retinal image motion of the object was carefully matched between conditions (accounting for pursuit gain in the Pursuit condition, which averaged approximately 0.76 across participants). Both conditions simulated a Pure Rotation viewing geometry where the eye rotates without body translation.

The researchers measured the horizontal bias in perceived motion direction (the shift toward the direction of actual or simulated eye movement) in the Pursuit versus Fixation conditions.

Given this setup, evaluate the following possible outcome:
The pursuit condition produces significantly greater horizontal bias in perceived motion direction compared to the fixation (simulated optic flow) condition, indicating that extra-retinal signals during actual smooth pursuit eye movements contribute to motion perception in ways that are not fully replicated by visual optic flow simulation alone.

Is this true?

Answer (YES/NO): NO